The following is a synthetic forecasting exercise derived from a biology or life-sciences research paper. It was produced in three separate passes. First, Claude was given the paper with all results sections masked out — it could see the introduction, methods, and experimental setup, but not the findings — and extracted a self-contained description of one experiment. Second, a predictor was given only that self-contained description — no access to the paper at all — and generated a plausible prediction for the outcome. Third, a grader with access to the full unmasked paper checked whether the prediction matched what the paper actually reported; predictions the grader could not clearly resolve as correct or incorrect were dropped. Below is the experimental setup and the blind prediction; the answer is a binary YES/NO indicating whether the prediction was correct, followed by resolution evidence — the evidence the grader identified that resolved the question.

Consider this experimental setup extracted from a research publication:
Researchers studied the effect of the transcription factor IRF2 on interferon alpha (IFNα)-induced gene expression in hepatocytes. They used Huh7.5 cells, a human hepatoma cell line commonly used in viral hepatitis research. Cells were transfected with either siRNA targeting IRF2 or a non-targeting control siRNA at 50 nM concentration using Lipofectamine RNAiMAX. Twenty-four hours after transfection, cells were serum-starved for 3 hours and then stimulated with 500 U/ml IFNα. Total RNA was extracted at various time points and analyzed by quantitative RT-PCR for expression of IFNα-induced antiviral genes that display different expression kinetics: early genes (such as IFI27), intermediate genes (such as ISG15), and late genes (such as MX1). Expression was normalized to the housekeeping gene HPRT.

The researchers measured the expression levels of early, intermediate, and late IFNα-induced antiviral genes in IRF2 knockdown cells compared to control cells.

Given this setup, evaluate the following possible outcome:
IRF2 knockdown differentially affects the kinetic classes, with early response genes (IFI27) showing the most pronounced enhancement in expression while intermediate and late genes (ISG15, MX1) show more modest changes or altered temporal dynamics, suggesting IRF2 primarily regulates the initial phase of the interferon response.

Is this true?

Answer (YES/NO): NO